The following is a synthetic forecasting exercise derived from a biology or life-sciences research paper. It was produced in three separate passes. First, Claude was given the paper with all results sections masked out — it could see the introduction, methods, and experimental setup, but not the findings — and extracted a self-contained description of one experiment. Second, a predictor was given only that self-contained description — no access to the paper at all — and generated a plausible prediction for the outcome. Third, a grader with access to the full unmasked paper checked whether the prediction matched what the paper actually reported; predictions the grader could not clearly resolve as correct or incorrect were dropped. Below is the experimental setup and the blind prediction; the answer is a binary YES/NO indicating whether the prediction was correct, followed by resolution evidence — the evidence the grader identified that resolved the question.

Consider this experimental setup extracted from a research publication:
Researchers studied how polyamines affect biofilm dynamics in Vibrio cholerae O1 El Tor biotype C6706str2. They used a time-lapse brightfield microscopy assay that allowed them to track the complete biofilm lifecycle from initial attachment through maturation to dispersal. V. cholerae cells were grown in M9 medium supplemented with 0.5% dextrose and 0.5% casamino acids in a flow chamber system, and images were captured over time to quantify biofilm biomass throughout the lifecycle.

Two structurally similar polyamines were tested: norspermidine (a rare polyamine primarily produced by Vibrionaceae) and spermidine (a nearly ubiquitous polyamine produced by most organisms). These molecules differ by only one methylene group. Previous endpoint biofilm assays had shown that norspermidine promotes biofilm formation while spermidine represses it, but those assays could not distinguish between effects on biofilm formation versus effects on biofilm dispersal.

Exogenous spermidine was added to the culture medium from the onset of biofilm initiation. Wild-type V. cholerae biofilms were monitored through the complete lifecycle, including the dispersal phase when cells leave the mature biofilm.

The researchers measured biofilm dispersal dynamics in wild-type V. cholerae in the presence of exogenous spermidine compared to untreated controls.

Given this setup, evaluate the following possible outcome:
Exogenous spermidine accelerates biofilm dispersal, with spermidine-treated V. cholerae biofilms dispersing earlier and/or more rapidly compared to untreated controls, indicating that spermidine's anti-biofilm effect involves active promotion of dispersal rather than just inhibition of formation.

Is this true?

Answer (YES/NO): YES